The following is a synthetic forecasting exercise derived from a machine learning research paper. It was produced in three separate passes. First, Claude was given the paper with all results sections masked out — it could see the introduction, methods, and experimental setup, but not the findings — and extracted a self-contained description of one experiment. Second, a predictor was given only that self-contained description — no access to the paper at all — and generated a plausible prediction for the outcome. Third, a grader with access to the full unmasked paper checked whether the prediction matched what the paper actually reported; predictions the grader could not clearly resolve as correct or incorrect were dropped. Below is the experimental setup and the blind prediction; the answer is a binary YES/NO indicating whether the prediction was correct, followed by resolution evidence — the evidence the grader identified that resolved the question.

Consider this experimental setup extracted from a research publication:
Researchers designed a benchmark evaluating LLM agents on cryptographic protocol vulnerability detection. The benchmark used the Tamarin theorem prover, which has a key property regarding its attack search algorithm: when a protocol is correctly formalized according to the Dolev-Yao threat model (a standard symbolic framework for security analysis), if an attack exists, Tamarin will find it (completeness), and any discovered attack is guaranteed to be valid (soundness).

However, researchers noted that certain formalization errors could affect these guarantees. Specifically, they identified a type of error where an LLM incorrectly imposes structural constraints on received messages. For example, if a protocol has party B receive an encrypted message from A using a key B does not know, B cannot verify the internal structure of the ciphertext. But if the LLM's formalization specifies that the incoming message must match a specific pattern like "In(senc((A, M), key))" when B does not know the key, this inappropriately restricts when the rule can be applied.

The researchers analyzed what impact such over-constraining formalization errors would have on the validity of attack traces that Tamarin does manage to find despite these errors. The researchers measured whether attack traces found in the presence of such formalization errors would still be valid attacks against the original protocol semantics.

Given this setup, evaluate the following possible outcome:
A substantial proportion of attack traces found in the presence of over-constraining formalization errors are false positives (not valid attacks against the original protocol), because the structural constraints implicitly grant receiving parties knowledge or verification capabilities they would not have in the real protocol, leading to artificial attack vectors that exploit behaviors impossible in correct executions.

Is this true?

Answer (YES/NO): NO